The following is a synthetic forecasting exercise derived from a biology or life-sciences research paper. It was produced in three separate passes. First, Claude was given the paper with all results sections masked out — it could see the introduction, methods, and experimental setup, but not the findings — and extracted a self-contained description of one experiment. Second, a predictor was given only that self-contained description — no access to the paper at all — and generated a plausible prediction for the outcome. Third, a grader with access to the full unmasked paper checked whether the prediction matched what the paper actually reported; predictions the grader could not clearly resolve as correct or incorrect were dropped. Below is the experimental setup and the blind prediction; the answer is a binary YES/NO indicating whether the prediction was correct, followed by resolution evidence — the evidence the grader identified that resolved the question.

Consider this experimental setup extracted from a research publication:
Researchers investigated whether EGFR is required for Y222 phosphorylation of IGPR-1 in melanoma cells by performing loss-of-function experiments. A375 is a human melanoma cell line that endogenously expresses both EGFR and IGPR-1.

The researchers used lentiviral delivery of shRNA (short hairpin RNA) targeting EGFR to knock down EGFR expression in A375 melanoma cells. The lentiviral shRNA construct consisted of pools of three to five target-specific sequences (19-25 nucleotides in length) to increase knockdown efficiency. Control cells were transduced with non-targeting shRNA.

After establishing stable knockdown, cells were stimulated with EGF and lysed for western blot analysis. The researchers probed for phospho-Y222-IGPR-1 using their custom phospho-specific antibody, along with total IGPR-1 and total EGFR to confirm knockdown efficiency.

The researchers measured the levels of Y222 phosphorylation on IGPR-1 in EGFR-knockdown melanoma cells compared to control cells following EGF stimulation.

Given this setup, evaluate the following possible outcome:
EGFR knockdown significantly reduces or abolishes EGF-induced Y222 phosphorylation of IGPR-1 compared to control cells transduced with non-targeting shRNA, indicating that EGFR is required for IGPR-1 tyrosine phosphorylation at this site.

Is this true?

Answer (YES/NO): YES